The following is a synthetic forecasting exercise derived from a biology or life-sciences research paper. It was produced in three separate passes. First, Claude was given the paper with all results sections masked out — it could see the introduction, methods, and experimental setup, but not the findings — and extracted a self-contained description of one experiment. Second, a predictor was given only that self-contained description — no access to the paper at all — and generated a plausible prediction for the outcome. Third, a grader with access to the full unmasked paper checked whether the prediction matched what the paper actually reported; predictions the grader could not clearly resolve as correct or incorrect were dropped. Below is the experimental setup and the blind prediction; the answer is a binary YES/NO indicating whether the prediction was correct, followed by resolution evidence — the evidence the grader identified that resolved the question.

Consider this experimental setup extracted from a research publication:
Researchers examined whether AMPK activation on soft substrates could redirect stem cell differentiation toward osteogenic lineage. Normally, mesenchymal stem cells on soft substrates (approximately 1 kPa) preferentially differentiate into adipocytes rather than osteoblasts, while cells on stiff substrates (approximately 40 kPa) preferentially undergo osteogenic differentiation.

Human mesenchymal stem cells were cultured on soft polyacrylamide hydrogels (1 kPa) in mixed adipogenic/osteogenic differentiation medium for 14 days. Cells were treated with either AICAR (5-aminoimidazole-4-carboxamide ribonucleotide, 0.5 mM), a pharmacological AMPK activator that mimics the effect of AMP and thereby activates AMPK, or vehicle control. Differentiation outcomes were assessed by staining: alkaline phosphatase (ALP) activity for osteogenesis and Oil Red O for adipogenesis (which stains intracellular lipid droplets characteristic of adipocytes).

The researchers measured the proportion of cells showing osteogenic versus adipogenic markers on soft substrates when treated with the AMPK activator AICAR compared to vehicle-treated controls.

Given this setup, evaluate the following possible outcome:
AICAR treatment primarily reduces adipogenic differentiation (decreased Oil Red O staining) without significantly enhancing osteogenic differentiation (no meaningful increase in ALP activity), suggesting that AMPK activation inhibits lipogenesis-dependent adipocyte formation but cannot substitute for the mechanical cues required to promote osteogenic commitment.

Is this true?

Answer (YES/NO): NO